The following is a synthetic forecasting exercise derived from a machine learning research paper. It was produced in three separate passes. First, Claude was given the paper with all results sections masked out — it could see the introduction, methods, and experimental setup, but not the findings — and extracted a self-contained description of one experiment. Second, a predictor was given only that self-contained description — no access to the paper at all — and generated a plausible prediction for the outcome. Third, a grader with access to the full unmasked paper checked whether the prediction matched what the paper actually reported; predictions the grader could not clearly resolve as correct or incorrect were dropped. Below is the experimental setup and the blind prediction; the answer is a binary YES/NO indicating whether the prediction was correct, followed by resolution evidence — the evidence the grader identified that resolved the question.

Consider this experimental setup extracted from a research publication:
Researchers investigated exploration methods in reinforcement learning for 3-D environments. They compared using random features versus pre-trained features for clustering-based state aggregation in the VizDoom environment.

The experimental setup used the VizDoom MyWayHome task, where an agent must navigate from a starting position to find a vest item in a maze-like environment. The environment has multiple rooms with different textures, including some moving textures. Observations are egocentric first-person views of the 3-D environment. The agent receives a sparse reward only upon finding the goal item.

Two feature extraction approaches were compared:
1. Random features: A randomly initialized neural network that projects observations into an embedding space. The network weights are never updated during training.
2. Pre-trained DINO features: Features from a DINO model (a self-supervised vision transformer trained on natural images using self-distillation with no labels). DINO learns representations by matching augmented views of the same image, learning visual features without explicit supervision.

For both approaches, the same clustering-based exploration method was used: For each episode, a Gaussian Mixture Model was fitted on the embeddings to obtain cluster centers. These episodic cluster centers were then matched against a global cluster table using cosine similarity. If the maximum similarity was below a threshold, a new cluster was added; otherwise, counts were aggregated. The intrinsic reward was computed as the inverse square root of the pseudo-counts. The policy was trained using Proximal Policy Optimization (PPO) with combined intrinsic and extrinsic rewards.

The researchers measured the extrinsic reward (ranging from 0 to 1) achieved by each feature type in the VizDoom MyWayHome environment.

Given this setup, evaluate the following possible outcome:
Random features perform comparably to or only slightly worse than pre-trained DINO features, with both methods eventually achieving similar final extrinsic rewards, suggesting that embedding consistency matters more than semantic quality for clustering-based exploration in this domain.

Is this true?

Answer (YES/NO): NO